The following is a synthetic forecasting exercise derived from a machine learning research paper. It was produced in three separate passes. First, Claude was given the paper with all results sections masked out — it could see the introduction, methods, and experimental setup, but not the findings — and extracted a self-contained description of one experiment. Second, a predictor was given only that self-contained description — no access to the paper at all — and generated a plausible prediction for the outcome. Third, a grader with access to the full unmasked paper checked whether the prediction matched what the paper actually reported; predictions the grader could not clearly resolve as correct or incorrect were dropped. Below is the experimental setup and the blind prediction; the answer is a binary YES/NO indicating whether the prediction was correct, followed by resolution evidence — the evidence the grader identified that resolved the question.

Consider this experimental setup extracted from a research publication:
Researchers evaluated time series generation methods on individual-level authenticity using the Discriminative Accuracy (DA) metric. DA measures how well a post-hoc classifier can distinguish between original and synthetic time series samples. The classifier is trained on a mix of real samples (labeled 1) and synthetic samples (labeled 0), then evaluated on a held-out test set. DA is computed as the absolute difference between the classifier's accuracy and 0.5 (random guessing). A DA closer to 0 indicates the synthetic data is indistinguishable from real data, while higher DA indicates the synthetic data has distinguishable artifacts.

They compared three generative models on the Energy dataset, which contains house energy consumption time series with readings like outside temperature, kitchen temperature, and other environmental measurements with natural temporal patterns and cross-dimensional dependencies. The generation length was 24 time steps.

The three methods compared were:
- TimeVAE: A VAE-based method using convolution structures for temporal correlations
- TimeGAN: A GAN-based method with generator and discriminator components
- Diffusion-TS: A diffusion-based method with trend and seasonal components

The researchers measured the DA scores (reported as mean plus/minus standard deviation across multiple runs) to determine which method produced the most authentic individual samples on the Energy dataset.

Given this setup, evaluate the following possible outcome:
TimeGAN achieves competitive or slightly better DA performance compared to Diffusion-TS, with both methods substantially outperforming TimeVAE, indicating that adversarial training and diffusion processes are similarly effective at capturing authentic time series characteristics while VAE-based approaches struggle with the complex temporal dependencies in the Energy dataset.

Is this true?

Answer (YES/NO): NO